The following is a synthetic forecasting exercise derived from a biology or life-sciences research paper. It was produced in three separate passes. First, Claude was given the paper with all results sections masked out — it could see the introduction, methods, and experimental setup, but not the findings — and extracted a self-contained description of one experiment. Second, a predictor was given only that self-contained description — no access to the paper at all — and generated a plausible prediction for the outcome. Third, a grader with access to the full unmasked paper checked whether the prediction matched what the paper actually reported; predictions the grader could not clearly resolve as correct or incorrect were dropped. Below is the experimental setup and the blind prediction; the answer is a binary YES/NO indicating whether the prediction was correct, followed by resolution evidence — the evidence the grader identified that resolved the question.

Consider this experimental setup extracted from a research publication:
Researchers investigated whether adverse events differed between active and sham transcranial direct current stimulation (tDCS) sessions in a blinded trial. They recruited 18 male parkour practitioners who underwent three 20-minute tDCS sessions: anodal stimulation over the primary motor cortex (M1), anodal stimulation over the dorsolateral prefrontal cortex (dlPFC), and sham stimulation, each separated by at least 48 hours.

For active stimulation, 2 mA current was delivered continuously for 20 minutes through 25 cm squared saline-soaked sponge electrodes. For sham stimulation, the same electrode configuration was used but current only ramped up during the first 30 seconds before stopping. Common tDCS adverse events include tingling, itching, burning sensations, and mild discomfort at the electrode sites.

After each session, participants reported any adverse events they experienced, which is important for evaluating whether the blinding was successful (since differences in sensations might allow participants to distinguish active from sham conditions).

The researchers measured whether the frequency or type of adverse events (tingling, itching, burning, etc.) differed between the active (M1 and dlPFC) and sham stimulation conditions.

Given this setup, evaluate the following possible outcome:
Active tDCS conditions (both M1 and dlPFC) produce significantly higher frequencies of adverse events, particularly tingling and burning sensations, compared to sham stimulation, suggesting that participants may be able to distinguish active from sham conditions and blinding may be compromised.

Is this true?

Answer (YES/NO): NO